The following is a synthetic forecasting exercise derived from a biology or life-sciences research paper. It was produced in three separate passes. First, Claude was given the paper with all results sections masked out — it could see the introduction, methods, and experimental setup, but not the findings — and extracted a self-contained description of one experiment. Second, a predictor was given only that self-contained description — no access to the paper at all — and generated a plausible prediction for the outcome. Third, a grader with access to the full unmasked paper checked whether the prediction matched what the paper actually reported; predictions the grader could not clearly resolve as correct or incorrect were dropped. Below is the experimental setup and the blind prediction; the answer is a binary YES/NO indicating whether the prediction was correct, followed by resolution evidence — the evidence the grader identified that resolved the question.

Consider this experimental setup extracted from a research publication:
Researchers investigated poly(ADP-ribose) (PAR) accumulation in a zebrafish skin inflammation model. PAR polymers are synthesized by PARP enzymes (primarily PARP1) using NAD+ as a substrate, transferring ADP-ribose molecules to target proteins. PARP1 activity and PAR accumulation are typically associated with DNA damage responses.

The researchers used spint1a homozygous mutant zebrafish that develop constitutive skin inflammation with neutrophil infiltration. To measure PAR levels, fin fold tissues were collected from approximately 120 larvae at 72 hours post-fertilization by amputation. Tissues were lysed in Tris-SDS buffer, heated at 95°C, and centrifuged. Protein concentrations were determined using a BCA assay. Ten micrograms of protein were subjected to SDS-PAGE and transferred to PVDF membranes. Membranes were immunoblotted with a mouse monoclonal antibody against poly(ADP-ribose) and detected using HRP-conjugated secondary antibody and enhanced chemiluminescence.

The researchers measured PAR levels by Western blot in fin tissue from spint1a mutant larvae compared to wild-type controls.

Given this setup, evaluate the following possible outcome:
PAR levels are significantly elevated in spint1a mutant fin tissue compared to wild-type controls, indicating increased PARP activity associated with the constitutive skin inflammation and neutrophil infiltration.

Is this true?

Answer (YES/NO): YES